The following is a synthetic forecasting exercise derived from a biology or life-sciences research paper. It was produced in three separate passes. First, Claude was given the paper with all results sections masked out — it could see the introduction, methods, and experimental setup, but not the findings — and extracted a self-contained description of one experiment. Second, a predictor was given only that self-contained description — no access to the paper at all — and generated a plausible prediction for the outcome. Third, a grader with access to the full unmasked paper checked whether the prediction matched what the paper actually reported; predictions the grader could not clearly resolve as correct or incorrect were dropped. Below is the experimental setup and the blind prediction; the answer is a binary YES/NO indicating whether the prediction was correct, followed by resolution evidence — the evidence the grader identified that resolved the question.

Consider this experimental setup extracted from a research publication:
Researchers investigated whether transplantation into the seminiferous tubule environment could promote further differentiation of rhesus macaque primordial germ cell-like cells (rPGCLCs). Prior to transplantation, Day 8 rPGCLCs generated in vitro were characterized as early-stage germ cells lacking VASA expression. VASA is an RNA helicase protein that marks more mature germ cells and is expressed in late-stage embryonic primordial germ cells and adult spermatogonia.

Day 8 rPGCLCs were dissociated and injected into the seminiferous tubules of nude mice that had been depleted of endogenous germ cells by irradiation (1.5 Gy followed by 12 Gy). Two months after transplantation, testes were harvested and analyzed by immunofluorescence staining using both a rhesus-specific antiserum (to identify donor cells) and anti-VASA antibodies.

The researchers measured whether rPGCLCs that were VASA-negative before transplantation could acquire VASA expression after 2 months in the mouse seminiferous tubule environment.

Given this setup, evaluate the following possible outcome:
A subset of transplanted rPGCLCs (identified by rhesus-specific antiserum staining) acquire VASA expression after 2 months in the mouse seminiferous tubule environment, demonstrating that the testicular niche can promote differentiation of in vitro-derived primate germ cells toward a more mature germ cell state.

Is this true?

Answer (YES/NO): YES